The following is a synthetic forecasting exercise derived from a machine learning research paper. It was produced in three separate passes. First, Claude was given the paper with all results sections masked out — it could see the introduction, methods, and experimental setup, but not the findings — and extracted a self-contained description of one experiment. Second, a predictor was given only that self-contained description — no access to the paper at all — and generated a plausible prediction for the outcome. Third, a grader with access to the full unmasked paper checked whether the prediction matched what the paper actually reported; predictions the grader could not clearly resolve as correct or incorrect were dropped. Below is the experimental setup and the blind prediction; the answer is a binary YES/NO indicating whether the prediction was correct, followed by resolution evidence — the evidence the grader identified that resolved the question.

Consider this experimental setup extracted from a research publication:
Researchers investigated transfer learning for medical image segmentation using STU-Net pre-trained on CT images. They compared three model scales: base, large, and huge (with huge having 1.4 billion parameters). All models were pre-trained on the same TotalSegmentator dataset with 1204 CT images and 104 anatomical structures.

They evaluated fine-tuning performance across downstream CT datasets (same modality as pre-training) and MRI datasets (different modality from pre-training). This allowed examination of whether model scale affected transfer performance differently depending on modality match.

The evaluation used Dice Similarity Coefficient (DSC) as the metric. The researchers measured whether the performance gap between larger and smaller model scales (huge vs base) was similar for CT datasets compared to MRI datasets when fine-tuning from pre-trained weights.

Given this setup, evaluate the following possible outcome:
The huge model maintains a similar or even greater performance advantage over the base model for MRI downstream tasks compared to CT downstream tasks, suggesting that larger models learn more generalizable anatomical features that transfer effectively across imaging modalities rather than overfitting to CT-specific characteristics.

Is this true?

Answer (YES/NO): NO